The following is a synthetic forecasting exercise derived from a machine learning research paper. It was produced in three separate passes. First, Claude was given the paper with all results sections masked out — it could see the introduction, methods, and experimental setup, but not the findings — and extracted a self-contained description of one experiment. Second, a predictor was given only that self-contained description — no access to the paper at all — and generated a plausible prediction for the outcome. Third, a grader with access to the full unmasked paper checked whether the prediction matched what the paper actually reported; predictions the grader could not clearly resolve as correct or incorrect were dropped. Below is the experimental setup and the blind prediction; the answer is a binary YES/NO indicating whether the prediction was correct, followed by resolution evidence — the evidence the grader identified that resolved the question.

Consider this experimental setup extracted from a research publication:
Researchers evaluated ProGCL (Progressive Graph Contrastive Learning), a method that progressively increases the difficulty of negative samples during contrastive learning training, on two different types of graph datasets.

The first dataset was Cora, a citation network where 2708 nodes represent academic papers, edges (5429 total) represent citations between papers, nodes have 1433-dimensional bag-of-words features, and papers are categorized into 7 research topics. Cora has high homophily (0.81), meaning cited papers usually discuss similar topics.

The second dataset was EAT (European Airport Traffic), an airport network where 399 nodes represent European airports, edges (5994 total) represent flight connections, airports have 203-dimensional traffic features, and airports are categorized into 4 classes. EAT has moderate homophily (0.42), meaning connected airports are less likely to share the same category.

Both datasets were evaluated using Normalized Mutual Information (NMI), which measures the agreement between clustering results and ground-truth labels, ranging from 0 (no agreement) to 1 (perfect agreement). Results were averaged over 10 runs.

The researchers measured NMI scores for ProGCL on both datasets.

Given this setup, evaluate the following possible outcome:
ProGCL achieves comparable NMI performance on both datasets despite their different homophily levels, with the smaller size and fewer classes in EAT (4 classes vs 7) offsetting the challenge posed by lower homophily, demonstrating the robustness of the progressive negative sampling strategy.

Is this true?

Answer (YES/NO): NO